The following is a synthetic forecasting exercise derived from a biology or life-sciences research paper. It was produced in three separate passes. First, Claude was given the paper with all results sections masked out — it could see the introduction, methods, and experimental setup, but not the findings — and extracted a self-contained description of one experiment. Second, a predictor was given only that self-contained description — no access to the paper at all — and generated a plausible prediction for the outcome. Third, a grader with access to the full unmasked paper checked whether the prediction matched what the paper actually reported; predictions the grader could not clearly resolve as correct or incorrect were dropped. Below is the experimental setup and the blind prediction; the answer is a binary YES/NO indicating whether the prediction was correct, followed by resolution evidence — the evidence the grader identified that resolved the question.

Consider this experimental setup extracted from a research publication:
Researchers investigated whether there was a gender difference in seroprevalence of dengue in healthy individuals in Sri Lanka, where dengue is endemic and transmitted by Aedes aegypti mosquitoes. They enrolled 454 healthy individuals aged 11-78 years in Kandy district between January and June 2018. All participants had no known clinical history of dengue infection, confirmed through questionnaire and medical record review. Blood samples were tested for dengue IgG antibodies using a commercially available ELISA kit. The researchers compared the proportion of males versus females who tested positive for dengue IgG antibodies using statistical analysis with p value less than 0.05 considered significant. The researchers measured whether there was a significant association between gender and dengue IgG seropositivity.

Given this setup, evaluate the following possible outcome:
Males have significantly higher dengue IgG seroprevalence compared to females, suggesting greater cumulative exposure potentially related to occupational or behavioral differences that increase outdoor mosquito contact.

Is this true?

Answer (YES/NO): NO